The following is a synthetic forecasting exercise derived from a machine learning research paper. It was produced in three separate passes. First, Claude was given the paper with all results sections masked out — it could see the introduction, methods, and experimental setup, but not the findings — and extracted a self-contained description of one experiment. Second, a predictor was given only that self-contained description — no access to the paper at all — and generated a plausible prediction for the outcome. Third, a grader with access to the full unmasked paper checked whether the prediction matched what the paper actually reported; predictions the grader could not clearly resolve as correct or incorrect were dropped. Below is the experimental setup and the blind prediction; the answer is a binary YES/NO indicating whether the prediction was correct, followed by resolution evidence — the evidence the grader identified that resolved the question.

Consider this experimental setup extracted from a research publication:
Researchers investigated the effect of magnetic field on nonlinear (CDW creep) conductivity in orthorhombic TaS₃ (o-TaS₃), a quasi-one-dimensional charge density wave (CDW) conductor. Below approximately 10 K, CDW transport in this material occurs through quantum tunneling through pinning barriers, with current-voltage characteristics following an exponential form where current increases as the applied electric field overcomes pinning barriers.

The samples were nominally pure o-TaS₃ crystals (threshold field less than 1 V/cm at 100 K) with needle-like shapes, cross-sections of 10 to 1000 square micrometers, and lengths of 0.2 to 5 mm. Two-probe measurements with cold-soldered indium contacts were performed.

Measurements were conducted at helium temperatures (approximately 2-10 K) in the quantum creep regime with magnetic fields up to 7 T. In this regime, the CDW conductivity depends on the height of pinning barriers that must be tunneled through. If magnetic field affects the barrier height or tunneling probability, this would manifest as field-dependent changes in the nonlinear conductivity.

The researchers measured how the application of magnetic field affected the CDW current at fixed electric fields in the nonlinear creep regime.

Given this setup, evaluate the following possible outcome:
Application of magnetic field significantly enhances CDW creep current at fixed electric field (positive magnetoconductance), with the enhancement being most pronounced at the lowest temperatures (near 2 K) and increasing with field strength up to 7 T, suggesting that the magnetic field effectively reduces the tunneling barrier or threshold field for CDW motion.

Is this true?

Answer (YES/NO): NO